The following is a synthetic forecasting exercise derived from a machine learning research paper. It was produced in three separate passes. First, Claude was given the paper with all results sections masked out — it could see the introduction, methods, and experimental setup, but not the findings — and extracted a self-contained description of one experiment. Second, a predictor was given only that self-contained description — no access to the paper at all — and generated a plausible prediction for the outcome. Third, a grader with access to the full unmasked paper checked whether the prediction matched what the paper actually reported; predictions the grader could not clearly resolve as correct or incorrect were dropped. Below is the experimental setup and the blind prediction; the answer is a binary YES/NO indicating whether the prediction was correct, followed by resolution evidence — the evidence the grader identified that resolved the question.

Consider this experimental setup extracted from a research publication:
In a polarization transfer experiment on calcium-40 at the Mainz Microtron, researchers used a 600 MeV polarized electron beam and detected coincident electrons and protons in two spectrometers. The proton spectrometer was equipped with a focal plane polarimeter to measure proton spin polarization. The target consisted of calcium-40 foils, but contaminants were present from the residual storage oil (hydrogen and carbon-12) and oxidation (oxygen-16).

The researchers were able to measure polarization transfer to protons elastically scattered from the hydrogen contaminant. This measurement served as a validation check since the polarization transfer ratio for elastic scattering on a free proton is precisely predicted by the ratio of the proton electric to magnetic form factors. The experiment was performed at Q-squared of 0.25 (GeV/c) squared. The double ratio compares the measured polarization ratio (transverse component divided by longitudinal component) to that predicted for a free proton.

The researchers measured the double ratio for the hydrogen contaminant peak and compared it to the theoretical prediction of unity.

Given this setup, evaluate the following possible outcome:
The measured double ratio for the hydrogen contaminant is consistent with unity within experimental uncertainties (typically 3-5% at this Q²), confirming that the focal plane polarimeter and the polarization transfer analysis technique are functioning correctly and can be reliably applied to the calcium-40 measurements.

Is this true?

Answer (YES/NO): YES